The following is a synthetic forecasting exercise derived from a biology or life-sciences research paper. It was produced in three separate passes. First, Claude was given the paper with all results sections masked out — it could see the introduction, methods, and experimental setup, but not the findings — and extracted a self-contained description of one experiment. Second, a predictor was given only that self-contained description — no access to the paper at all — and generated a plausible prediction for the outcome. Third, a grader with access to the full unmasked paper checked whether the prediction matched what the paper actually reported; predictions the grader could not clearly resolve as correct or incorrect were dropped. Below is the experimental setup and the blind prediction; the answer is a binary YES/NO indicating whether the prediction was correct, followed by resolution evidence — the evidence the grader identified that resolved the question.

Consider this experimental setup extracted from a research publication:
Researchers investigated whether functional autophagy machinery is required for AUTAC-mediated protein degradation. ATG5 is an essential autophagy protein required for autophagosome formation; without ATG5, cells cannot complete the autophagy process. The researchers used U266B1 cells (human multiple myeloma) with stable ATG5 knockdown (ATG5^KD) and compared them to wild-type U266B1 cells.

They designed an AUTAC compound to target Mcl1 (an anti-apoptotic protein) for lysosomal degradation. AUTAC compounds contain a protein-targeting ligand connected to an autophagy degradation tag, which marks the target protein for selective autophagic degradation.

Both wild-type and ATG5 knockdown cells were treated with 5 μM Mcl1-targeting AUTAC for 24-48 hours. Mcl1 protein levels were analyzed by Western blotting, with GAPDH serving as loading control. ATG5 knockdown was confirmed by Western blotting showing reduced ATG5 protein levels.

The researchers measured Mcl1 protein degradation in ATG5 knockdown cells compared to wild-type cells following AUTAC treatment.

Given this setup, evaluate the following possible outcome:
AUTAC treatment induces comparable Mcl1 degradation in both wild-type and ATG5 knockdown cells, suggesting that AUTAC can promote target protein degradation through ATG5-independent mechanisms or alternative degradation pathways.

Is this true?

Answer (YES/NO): NO